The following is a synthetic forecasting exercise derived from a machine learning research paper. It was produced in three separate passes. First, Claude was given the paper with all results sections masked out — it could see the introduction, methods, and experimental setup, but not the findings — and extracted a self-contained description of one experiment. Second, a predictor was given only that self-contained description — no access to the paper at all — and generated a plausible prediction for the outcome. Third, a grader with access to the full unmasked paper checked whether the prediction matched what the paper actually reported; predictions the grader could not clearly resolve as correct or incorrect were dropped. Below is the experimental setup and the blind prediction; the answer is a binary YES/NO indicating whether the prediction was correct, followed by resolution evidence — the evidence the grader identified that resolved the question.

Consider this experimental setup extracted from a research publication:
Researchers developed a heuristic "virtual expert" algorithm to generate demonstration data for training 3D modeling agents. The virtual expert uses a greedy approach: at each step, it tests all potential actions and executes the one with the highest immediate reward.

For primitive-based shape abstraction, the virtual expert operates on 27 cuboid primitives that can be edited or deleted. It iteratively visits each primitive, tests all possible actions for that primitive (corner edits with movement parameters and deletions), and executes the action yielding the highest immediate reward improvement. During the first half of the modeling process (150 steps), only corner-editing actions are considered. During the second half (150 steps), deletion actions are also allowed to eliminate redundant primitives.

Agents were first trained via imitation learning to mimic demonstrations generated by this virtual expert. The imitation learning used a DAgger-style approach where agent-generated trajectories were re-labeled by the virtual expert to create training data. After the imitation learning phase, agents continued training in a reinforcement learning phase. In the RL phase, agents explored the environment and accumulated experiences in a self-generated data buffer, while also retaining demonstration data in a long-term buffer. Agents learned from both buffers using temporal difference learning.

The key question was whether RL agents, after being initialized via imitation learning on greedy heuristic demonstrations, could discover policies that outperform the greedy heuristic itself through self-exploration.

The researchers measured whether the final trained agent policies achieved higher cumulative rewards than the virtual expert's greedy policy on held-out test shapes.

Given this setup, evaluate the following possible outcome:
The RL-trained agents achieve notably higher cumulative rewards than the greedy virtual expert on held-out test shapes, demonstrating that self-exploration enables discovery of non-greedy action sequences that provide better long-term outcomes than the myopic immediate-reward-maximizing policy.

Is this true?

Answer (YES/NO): YES